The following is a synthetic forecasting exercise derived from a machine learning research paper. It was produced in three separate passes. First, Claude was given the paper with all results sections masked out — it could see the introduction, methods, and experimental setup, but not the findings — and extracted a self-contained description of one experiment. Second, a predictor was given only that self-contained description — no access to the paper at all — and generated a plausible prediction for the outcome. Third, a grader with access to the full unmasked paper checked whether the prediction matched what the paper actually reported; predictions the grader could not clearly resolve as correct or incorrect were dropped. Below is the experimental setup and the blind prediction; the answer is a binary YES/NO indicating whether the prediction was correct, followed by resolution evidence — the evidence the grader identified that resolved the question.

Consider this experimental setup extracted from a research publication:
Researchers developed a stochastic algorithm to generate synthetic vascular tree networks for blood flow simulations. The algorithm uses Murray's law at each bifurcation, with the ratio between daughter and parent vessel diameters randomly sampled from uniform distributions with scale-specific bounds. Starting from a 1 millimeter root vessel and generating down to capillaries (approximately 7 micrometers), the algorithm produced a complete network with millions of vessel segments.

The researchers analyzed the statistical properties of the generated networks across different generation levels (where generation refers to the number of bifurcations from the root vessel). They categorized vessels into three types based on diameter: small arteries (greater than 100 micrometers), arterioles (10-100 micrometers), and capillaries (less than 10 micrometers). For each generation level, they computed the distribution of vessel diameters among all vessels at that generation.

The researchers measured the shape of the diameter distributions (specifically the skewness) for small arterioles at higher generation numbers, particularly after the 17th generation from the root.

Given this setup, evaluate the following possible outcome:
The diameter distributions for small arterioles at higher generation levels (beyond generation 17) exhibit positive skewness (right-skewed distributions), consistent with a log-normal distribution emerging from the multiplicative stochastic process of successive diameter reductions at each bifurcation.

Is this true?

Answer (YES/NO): YES